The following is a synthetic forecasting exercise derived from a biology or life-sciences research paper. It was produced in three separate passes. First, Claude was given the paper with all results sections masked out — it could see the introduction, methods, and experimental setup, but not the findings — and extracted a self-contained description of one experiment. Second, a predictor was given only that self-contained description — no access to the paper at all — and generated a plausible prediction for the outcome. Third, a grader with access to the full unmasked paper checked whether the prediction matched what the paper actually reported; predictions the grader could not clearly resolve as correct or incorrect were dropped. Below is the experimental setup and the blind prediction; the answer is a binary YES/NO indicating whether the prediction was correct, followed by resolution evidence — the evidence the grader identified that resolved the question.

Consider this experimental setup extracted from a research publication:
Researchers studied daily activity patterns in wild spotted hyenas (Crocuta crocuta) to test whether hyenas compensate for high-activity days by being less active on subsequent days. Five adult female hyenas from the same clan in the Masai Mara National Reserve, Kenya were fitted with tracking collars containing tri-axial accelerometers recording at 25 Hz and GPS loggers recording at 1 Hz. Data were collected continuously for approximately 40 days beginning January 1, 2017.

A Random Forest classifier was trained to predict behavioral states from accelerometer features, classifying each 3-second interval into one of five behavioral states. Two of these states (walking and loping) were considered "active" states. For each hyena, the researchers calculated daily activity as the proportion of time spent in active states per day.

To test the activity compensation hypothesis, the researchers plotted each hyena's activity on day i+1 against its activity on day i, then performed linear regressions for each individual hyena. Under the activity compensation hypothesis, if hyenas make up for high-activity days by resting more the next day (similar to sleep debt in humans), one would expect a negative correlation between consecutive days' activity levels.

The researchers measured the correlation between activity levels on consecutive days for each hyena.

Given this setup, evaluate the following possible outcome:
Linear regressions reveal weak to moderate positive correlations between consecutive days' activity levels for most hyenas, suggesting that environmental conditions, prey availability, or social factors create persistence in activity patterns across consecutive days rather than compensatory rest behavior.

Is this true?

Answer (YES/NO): NO